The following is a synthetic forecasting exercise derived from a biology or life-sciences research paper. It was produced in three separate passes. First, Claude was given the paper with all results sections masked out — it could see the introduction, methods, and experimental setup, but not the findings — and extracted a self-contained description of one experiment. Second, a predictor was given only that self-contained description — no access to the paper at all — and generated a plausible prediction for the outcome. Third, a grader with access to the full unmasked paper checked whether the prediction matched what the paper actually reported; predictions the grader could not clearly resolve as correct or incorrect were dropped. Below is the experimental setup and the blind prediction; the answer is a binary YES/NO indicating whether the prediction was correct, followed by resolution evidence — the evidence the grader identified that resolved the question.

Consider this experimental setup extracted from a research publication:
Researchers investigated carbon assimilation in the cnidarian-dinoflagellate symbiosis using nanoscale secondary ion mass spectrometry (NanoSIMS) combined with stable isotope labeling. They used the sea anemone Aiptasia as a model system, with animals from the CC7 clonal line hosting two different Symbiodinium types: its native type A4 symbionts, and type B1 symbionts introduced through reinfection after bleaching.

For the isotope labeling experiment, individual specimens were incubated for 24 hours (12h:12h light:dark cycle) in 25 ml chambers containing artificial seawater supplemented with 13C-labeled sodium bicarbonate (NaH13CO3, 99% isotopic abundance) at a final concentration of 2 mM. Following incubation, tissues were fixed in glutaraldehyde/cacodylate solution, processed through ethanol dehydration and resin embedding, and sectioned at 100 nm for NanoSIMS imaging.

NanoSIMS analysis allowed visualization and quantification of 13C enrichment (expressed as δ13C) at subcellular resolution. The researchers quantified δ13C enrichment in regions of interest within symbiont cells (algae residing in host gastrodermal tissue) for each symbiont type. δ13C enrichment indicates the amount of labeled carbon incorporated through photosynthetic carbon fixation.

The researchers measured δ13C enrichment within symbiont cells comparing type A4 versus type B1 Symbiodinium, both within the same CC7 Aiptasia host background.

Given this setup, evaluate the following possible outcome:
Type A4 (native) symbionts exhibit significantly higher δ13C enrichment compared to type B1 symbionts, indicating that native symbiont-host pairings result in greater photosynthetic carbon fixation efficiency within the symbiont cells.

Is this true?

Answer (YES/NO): NO